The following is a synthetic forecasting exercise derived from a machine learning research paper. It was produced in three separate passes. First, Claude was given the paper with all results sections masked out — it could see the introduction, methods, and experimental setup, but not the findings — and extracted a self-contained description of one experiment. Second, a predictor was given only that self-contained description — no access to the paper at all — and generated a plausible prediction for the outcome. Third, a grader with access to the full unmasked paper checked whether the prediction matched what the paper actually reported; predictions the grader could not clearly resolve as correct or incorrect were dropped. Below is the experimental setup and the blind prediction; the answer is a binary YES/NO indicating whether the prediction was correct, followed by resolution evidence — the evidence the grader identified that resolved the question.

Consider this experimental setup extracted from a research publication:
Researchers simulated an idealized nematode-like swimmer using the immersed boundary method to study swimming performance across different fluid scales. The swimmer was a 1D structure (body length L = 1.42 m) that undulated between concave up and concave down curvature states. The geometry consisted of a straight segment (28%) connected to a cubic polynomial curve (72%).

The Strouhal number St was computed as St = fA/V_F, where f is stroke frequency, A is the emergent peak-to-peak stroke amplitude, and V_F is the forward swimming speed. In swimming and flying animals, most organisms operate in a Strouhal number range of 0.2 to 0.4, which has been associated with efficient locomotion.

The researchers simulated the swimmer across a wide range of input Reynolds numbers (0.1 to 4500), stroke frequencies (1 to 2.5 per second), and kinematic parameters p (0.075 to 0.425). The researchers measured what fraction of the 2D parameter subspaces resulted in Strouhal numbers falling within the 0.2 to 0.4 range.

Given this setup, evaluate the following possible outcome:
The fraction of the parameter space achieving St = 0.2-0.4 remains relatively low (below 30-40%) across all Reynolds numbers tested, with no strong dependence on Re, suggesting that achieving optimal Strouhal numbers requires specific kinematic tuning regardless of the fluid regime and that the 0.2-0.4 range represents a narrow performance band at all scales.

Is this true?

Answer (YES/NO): NO